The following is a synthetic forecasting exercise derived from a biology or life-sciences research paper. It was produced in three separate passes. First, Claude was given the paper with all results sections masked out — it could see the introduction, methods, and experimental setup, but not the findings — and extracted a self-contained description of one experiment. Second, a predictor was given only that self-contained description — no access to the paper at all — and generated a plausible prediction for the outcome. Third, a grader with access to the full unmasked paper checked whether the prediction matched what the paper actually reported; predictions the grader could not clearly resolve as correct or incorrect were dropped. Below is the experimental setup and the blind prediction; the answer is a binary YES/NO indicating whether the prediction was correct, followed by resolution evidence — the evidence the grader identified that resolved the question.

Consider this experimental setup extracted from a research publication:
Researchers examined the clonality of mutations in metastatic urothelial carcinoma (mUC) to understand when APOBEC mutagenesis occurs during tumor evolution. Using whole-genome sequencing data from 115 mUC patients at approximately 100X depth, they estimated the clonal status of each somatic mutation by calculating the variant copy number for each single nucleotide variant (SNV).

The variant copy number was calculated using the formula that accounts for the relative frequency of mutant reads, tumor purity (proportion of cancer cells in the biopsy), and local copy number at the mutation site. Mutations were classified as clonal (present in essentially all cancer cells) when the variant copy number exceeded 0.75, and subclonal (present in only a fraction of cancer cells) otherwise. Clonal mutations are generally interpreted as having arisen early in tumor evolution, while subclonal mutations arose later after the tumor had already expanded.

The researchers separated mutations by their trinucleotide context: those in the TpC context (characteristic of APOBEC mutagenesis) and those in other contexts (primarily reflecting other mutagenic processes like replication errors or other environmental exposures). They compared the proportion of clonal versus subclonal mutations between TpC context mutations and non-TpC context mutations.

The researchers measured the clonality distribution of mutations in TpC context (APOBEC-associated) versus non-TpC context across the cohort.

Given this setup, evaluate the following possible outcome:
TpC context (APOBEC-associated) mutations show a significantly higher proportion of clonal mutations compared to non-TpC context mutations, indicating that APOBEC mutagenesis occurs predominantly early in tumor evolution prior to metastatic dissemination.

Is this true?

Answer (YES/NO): NO